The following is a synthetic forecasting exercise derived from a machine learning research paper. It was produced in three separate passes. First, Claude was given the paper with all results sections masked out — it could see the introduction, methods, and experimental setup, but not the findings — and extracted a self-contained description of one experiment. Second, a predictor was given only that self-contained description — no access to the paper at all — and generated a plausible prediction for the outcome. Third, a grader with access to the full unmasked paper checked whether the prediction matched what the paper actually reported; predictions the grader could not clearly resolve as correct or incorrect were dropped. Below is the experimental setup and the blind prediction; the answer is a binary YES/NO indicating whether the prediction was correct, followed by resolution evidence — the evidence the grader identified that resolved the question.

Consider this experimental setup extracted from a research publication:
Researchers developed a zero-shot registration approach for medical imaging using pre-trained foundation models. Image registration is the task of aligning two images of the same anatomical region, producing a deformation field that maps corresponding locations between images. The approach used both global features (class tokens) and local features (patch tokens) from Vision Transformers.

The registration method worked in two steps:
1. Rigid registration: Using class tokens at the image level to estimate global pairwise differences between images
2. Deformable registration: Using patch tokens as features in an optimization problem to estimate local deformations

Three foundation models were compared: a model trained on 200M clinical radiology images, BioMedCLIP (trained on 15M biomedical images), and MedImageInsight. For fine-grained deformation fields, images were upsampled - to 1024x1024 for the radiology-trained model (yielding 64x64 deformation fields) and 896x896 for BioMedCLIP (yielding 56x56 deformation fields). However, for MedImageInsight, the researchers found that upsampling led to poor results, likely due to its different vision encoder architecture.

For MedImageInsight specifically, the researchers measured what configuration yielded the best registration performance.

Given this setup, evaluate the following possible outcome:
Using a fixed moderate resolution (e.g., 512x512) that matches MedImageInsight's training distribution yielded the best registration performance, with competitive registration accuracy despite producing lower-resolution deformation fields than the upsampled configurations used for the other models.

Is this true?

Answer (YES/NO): NO